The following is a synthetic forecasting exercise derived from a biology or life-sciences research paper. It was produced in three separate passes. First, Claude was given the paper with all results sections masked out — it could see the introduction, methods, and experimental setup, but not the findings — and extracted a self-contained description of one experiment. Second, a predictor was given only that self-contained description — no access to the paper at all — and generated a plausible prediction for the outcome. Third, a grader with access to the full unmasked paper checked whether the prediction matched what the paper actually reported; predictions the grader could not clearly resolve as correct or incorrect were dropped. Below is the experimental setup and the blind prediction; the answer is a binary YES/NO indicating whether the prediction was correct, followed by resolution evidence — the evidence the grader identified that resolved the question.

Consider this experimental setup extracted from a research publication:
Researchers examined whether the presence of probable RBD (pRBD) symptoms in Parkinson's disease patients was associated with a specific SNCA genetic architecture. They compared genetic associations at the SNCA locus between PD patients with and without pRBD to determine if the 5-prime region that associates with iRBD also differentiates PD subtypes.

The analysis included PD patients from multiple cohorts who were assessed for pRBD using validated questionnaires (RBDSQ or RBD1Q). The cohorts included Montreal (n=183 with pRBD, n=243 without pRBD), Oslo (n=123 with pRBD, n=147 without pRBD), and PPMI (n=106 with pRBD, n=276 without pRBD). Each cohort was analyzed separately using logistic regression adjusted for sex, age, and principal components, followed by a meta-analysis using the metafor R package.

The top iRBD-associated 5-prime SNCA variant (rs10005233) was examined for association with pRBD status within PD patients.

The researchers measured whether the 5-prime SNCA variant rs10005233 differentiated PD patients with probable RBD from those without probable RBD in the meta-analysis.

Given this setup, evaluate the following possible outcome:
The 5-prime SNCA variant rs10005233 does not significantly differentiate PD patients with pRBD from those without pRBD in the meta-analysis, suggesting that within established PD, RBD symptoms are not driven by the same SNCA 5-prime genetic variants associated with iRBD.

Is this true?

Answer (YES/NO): NO